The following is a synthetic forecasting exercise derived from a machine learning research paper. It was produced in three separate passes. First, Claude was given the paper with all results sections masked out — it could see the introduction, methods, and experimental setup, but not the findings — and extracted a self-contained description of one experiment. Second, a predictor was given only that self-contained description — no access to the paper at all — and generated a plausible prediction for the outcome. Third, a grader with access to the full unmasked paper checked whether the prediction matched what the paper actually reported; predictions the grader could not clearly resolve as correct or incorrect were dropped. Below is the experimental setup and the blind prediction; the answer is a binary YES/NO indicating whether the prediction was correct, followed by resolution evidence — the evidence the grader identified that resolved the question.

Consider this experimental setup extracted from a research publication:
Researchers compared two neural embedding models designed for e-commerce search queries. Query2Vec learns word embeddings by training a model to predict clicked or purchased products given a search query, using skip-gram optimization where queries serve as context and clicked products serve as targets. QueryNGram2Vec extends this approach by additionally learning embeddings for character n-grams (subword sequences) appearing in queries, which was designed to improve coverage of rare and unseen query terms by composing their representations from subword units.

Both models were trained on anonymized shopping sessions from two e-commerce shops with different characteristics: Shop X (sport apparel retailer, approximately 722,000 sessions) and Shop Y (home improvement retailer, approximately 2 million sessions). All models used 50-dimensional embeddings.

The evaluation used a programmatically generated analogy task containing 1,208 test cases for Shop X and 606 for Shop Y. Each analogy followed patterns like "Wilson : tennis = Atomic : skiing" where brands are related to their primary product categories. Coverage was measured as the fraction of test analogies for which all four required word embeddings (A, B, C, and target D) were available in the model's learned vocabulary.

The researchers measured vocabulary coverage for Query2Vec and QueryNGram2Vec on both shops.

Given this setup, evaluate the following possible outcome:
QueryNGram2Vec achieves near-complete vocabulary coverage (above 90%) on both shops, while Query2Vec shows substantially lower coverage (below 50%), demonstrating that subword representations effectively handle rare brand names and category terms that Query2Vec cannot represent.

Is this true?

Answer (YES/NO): NO